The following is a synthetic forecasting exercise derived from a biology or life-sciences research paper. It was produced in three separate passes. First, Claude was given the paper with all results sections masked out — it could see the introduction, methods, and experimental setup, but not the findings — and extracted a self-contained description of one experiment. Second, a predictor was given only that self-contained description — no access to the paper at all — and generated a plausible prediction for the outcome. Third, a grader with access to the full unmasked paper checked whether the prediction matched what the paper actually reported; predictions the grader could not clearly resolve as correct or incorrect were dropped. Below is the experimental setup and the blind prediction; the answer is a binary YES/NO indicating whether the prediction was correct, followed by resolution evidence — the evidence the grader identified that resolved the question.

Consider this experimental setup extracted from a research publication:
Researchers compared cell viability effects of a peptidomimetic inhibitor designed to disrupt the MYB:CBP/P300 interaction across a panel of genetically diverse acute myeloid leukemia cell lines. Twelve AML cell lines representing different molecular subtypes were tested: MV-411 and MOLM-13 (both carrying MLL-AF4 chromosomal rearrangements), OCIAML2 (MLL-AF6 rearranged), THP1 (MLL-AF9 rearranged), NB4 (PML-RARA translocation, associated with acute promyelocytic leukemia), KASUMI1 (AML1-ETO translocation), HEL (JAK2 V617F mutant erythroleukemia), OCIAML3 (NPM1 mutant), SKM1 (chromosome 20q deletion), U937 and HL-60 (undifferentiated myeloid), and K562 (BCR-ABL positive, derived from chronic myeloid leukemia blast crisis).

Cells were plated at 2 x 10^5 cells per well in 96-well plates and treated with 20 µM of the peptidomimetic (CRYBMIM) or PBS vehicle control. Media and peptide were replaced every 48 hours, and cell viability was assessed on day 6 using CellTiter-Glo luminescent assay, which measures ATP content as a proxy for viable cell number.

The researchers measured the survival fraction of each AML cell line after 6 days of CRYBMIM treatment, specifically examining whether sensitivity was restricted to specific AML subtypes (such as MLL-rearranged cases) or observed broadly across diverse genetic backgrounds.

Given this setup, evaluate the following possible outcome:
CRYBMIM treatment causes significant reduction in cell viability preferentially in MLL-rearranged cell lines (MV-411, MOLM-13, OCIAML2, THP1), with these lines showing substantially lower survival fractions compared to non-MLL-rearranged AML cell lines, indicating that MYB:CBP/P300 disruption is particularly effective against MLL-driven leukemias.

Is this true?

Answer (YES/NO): NO